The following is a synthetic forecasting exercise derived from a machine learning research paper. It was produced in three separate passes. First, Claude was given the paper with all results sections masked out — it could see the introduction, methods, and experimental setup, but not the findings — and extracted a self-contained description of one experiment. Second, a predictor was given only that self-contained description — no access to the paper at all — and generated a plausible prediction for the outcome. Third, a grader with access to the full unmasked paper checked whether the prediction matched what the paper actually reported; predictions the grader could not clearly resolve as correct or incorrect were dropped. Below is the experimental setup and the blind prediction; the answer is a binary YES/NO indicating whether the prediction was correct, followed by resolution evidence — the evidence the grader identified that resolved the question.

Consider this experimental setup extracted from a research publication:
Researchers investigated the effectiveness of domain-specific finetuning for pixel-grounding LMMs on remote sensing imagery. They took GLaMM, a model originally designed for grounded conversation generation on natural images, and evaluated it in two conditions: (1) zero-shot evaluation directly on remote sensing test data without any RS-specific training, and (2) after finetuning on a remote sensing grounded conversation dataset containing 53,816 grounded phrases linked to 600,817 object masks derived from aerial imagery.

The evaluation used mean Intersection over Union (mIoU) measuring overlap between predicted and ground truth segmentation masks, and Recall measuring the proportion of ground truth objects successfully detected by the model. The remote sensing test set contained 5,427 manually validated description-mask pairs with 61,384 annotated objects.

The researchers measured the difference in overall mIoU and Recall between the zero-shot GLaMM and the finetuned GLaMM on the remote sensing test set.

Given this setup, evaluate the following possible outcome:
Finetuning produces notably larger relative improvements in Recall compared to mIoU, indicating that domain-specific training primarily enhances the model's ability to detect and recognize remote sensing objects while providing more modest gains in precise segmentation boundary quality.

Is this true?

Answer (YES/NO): YES